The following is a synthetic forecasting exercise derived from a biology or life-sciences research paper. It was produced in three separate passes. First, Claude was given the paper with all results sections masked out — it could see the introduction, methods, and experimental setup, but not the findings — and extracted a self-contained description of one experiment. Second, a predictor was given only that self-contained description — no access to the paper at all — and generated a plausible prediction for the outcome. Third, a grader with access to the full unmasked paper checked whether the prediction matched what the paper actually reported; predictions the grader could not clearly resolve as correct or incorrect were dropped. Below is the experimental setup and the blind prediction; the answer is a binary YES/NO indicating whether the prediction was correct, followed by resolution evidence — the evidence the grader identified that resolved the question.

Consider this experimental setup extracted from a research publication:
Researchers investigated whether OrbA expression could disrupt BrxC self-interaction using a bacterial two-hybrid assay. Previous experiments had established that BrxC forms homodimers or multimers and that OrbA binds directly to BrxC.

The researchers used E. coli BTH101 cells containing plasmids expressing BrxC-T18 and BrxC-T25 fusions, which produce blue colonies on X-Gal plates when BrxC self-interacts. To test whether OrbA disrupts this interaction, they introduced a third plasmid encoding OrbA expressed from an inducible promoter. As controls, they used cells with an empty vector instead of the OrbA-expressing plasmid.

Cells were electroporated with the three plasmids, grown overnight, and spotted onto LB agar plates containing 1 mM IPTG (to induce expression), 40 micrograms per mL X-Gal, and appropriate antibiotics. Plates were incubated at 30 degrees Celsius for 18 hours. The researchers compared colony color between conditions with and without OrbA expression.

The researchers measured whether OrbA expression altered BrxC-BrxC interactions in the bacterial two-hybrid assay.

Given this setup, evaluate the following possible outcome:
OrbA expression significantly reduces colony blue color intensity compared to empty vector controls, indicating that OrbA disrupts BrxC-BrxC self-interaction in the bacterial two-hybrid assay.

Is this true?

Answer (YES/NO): YES